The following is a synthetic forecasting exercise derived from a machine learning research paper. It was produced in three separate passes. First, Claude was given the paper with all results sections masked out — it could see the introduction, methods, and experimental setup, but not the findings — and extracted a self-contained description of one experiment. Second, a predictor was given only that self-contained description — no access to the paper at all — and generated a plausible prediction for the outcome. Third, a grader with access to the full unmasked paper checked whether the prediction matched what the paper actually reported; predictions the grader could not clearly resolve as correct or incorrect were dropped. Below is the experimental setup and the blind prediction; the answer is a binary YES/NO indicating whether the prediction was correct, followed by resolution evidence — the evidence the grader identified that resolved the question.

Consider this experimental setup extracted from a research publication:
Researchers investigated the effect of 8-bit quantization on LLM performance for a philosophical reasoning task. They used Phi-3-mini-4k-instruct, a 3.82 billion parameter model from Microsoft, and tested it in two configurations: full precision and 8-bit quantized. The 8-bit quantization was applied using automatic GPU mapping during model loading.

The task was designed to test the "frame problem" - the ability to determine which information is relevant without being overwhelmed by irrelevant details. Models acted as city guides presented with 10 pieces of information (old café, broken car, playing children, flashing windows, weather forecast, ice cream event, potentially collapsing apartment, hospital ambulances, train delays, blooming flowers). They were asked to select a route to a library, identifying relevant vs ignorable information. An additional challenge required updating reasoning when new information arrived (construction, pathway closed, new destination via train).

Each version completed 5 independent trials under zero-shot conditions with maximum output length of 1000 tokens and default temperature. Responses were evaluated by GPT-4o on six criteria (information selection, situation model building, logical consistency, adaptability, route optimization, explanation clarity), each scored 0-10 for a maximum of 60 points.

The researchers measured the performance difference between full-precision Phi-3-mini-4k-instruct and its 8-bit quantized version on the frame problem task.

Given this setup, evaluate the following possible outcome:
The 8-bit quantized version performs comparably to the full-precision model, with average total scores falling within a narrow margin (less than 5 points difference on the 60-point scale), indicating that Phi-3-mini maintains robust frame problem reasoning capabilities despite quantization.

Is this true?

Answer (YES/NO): NO